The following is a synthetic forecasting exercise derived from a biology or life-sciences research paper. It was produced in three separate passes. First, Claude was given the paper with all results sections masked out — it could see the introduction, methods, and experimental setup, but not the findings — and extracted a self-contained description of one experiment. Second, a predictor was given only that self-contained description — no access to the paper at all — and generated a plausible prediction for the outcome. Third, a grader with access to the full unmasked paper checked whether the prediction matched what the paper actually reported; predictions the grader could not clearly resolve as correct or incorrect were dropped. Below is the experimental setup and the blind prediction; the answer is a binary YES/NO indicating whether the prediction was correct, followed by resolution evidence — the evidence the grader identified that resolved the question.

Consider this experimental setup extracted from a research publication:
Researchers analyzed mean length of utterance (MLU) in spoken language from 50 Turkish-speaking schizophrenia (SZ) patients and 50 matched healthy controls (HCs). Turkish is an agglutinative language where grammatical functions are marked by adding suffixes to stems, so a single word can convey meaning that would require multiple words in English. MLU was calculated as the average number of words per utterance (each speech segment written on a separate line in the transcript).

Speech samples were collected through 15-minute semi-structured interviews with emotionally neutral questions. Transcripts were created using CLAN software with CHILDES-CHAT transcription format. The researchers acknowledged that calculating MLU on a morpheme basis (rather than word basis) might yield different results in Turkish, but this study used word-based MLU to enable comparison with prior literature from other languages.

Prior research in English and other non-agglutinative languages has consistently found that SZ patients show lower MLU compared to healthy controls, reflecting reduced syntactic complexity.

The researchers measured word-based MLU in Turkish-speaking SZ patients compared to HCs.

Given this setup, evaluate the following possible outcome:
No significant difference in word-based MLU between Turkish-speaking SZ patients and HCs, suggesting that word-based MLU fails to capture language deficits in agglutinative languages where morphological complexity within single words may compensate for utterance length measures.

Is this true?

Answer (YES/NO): NO